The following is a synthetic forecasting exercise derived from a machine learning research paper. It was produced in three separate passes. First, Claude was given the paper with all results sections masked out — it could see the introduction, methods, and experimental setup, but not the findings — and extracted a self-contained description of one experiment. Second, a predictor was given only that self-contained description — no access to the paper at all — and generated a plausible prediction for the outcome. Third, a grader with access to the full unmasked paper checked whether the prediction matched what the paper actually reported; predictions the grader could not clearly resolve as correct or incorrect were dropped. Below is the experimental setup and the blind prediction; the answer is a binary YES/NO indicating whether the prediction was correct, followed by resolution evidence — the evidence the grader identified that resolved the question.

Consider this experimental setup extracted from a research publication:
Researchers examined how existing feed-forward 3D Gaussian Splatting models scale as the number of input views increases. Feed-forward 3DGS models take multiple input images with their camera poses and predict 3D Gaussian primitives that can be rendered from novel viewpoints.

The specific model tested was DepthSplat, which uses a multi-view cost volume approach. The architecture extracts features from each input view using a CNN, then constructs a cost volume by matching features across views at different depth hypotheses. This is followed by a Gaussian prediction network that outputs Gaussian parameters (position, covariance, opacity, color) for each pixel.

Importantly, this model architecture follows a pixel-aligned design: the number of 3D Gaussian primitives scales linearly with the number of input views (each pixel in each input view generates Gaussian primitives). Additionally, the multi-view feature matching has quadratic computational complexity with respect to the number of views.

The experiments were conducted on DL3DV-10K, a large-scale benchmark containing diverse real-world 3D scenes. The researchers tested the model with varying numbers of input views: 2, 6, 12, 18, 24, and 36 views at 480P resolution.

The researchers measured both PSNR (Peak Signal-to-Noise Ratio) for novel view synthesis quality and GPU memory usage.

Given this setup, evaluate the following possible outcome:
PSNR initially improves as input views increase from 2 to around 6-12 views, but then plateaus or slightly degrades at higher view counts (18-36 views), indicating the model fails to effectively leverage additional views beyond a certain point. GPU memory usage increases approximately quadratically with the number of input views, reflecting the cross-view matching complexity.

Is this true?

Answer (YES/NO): NO